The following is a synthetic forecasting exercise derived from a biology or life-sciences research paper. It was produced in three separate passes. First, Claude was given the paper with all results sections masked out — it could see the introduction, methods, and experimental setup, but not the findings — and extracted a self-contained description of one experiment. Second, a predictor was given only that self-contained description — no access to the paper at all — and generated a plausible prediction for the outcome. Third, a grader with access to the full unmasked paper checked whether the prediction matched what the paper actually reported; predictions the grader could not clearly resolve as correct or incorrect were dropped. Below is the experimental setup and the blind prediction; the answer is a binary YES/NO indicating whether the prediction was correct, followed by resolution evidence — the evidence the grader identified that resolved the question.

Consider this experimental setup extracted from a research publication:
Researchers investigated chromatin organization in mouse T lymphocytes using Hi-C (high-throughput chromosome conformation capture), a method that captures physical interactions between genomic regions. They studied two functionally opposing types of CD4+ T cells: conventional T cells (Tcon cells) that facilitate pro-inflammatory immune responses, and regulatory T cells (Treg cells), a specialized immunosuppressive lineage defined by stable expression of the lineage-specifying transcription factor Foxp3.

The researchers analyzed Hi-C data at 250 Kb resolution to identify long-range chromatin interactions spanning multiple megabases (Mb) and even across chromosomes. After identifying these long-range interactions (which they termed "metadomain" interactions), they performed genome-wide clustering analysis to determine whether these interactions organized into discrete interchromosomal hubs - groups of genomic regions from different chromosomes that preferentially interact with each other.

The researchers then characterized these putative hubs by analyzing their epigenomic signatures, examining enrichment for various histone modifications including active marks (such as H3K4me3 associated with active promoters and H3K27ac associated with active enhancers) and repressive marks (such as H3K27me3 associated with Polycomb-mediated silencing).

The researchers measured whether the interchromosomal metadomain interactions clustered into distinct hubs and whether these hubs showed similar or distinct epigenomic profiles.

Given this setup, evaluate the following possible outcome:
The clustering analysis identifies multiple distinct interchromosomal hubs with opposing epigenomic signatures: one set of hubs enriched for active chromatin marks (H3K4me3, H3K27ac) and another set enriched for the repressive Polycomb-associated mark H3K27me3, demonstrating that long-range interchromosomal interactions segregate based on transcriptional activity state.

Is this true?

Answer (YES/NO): YES